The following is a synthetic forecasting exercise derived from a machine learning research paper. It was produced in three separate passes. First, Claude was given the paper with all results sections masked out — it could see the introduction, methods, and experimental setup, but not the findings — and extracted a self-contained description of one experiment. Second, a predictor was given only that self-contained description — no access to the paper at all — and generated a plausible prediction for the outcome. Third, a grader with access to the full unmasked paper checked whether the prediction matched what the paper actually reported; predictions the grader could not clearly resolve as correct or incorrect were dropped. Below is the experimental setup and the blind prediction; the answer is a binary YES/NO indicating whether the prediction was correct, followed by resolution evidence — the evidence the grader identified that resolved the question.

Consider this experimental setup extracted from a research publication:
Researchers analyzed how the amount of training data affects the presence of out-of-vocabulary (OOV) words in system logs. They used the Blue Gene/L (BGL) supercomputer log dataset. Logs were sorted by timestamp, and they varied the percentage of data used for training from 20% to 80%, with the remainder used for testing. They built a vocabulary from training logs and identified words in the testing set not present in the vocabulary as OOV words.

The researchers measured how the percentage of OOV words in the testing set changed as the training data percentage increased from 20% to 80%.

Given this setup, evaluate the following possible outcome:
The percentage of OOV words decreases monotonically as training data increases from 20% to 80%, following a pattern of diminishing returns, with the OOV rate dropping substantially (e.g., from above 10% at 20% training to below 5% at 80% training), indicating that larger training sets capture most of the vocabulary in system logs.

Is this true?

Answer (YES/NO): NO